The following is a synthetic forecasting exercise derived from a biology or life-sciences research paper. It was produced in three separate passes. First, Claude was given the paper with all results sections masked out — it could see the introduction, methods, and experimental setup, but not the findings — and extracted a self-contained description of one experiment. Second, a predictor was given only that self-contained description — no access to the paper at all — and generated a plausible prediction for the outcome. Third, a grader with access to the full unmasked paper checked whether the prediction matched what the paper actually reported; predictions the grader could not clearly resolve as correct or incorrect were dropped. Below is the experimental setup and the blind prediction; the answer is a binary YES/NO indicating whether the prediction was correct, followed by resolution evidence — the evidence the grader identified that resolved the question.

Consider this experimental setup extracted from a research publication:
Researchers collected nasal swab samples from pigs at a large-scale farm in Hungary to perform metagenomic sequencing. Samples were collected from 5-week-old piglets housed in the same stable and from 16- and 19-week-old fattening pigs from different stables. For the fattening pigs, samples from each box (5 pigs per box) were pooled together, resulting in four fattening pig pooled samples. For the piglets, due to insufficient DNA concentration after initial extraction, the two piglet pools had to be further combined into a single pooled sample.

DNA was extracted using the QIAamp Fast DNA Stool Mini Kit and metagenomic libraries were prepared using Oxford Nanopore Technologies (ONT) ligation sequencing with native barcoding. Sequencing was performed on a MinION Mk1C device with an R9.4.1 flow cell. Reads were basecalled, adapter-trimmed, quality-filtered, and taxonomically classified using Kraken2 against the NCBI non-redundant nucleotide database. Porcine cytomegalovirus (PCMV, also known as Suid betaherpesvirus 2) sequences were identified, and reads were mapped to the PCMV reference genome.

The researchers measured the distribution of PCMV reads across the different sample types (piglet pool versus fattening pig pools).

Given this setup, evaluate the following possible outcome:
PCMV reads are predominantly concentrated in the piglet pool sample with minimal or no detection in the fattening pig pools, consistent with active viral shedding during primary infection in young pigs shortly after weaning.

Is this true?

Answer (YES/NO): YES